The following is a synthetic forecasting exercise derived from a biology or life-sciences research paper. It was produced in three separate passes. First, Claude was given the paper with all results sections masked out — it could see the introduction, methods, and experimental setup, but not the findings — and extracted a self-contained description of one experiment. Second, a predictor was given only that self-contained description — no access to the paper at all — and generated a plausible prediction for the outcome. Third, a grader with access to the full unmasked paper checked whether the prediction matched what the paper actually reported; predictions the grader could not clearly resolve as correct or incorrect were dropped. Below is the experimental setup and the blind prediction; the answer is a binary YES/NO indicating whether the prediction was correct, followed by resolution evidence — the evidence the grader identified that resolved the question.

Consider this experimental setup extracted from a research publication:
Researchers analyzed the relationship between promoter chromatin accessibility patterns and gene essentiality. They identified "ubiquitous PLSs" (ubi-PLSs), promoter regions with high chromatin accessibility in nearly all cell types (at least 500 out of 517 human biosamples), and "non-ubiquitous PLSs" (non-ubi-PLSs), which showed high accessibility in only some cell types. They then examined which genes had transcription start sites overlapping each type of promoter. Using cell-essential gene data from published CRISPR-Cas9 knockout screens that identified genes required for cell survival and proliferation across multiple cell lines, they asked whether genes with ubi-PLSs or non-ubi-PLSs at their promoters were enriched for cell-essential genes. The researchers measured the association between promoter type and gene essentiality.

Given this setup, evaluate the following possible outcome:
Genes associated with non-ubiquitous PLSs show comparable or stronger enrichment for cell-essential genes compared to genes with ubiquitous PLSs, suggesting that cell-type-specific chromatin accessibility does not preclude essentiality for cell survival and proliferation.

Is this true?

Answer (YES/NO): NO